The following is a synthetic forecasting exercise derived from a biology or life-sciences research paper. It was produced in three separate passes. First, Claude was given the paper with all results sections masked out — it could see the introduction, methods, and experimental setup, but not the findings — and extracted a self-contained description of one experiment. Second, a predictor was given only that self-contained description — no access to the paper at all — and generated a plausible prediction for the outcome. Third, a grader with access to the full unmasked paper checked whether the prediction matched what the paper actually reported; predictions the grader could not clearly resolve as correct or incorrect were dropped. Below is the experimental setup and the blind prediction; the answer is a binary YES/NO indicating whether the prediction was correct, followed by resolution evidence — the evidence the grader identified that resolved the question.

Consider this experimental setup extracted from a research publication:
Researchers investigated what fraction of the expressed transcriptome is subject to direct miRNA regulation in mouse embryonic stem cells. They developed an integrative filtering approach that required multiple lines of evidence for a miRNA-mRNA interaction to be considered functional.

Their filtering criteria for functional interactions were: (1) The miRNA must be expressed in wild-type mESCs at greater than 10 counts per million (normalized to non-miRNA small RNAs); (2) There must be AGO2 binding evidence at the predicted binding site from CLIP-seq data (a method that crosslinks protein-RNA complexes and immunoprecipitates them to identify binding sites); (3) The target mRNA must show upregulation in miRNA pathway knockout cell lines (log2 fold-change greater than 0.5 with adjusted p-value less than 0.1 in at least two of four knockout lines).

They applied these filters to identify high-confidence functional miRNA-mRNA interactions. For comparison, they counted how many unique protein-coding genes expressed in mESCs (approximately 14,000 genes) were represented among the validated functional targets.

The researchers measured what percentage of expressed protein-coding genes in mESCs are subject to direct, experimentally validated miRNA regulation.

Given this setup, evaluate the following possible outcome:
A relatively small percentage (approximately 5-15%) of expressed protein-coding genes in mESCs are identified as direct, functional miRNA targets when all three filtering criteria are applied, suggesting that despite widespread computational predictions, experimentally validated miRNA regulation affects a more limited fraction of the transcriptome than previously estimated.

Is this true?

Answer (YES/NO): YES